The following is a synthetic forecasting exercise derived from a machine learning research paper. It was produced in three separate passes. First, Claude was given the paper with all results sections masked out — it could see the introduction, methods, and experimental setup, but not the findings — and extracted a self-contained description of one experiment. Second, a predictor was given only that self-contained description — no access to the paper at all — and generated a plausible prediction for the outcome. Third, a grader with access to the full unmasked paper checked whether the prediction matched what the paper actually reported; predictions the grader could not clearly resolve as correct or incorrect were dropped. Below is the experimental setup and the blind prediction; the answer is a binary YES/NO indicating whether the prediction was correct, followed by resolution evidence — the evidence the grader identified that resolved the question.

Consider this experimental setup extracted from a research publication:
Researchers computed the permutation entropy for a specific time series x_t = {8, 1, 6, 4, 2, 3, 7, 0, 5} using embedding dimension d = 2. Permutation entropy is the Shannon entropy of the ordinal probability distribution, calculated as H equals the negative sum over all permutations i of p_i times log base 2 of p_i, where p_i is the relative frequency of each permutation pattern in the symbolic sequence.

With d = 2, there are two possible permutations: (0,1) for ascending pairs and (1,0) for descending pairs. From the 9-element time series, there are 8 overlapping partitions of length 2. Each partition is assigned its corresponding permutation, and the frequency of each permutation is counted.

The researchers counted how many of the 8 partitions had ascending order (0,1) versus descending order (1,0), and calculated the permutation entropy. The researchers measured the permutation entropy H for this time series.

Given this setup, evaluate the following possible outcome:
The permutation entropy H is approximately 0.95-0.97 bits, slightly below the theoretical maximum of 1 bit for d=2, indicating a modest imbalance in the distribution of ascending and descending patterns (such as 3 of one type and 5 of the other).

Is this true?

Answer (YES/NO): NO